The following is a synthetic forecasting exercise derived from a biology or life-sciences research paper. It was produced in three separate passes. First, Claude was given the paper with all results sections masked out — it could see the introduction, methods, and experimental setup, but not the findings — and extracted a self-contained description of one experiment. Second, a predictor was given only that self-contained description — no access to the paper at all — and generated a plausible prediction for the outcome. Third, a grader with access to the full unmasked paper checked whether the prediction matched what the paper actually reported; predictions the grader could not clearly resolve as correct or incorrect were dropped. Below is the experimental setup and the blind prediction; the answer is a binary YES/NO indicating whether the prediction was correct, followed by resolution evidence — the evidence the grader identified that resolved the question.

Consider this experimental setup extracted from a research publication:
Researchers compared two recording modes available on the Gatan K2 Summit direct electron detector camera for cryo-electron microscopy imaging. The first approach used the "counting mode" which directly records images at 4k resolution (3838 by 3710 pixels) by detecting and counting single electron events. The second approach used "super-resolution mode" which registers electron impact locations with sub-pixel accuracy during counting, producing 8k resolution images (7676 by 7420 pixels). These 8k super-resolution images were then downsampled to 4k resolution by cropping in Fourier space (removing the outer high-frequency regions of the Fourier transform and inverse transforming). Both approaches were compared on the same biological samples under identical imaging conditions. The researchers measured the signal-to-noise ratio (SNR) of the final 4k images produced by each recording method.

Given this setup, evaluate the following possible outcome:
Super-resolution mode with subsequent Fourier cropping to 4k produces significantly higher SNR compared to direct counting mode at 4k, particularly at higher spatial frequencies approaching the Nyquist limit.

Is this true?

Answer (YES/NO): NO